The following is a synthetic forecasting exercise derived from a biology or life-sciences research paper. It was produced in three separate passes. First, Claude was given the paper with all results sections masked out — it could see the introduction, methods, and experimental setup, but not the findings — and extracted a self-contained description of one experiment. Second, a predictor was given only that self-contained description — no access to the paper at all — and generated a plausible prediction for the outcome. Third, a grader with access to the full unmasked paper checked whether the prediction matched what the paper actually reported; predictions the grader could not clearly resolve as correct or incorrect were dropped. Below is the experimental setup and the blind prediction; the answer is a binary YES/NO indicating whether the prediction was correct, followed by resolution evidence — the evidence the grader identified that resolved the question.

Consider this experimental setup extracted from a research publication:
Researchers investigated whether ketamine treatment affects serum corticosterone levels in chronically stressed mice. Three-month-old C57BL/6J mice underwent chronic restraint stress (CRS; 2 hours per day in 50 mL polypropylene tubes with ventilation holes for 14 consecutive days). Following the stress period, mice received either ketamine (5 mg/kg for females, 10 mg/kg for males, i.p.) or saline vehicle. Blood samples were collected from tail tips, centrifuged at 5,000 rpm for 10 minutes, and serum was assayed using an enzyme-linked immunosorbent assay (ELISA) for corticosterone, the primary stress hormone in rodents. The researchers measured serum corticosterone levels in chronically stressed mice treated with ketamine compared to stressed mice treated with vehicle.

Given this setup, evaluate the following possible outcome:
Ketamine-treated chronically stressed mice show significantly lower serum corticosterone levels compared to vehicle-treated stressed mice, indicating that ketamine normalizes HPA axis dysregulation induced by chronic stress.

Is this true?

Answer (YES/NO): YES